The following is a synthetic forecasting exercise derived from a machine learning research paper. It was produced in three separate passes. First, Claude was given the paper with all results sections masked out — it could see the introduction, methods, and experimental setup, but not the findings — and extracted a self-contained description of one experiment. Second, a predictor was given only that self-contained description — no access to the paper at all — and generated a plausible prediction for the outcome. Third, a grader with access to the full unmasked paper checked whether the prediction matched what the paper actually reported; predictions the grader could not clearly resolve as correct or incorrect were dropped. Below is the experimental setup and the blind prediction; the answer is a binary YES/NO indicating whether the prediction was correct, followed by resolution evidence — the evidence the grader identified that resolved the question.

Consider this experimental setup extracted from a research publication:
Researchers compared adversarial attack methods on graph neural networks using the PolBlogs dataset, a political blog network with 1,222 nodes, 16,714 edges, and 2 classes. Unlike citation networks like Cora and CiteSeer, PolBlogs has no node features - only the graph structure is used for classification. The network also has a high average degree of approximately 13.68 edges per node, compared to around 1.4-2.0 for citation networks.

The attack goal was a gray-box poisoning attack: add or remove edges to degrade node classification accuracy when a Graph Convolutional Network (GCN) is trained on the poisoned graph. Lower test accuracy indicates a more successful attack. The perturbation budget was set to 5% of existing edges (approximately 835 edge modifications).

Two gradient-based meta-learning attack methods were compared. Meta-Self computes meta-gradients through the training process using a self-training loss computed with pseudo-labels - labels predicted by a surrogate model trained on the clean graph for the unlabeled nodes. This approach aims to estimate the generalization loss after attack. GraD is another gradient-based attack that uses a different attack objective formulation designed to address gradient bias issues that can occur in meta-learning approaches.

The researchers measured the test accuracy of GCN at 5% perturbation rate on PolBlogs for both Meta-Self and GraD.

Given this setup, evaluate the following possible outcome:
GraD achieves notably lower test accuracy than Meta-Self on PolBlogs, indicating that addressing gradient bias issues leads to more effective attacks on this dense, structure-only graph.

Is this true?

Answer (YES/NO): NO